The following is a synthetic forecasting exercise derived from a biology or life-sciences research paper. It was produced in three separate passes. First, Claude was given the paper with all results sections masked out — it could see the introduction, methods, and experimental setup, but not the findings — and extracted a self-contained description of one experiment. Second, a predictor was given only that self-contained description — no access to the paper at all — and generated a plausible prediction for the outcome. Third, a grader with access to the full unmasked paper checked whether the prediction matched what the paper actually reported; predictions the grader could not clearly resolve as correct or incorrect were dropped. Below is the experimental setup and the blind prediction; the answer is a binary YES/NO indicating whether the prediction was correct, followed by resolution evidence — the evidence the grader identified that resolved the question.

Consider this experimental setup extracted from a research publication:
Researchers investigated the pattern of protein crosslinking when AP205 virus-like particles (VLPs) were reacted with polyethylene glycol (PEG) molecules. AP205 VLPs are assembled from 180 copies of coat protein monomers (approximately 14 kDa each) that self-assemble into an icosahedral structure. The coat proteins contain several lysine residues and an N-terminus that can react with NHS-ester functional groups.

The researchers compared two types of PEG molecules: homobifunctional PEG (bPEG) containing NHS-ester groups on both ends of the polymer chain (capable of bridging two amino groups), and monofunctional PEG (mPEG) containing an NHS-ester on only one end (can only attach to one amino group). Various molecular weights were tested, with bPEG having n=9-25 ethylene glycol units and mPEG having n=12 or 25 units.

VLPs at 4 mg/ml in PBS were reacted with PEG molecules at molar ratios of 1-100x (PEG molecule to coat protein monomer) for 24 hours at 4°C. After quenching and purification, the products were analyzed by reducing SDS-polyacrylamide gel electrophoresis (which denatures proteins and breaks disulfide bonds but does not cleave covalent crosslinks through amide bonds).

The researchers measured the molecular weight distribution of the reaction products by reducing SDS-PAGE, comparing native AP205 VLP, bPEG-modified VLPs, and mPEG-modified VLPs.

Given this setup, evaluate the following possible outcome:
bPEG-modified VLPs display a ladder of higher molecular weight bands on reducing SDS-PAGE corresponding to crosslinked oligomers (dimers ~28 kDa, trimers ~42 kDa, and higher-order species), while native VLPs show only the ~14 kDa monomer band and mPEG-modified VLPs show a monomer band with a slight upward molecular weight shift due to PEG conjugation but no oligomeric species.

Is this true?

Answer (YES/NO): NO